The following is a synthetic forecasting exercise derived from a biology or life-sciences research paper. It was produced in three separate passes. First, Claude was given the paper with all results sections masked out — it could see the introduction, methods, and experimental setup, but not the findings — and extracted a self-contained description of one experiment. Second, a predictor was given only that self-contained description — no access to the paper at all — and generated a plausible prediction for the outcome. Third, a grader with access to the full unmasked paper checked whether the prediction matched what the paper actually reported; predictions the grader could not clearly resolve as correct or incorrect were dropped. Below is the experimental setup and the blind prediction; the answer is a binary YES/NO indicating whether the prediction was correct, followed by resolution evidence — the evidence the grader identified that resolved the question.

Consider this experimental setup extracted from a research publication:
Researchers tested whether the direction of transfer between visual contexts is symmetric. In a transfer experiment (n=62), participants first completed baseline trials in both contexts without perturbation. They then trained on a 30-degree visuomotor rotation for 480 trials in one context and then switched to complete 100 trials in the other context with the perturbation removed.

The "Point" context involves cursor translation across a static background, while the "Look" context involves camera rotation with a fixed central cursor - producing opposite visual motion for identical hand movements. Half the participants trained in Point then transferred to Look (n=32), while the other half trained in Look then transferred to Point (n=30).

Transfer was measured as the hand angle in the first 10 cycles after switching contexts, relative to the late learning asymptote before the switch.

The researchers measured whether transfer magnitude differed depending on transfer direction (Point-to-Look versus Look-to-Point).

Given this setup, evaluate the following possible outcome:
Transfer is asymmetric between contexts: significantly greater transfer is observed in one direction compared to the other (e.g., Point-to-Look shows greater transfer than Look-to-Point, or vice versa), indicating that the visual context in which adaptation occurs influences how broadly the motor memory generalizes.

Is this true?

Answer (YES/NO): NO